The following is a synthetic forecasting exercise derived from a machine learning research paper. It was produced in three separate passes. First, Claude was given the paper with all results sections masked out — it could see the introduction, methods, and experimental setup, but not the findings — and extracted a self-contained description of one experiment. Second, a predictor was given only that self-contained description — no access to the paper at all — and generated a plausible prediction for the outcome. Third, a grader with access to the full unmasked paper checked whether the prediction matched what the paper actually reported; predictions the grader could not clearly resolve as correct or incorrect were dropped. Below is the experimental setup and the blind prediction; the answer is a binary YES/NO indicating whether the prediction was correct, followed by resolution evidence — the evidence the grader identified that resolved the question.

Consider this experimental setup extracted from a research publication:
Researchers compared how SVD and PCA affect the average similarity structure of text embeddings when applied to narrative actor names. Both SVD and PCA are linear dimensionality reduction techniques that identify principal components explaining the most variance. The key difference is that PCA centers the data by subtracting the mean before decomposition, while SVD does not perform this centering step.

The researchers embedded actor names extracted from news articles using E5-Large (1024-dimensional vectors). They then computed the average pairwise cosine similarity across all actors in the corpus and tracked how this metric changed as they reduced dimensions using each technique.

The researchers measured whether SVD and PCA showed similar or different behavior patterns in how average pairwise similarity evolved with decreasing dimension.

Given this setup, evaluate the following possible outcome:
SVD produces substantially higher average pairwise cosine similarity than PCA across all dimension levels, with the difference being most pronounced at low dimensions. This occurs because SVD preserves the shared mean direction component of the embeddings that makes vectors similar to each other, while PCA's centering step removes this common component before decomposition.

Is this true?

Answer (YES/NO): YES